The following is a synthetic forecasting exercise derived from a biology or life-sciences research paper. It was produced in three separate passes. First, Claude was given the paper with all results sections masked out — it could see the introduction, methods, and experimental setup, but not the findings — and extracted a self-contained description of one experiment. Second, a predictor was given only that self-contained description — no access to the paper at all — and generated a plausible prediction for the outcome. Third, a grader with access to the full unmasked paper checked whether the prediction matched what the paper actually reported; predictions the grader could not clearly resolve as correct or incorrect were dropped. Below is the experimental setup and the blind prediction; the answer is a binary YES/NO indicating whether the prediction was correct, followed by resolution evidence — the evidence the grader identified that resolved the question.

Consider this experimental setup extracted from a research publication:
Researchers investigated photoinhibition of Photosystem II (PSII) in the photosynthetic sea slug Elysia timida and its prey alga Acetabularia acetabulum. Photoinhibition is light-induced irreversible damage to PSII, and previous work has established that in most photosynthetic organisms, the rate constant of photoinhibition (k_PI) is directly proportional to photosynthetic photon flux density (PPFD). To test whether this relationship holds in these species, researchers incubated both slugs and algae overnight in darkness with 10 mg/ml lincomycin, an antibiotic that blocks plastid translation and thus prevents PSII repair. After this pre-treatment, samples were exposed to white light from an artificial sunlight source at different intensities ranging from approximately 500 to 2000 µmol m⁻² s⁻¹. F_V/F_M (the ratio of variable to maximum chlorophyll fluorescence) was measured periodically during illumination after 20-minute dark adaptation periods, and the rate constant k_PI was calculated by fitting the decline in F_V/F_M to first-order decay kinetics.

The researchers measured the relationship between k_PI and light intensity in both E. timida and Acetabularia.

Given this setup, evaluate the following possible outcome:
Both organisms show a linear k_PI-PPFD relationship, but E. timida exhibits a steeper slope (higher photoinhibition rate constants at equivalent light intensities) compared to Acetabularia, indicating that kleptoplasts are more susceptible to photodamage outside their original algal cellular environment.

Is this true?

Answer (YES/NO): NO